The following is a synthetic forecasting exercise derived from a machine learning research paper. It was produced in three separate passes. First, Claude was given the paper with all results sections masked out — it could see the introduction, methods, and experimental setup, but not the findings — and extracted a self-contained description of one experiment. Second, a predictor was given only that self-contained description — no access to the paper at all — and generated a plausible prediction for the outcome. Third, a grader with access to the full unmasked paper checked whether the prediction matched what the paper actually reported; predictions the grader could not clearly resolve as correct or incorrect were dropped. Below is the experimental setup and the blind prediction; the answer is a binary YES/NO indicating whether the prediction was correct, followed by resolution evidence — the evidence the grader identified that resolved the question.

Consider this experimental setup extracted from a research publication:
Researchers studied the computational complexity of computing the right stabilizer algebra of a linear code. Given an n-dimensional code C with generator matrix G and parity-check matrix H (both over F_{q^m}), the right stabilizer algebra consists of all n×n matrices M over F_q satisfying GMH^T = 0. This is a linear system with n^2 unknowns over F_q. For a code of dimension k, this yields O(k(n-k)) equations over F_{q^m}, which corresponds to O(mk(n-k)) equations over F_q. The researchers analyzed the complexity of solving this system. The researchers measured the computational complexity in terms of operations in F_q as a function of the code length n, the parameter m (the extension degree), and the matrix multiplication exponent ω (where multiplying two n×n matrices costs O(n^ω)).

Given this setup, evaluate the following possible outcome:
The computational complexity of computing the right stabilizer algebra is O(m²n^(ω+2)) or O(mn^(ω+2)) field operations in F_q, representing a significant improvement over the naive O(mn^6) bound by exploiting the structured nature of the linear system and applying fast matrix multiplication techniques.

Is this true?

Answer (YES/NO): NO